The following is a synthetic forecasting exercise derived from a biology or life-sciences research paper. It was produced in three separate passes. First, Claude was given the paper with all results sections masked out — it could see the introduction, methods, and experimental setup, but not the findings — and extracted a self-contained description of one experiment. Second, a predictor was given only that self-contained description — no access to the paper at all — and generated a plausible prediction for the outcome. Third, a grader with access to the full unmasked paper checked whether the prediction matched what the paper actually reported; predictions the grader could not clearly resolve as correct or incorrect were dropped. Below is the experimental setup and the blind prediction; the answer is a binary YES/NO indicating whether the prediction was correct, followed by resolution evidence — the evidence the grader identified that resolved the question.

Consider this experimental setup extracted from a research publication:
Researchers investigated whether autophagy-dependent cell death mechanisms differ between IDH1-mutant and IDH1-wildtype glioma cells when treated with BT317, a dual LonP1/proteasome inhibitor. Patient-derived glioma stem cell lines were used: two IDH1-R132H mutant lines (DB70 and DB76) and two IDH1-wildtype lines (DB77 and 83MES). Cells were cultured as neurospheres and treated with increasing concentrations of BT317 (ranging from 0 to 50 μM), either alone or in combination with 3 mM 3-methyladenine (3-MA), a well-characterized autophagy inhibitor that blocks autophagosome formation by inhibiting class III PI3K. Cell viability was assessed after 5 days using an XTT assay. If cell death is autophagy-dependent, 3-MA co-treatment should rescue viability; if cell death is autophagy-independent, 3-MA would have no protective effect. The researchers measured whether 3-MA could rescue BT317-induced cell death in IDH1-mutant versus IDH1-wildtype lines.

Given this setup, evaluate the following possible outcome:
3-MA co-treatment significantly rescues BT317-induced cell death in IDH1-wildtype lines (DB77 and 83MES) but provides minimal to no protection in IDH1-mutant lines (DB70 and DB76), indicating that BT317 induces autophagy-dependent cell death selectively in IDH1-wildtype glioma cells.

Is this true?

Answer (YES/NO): NO